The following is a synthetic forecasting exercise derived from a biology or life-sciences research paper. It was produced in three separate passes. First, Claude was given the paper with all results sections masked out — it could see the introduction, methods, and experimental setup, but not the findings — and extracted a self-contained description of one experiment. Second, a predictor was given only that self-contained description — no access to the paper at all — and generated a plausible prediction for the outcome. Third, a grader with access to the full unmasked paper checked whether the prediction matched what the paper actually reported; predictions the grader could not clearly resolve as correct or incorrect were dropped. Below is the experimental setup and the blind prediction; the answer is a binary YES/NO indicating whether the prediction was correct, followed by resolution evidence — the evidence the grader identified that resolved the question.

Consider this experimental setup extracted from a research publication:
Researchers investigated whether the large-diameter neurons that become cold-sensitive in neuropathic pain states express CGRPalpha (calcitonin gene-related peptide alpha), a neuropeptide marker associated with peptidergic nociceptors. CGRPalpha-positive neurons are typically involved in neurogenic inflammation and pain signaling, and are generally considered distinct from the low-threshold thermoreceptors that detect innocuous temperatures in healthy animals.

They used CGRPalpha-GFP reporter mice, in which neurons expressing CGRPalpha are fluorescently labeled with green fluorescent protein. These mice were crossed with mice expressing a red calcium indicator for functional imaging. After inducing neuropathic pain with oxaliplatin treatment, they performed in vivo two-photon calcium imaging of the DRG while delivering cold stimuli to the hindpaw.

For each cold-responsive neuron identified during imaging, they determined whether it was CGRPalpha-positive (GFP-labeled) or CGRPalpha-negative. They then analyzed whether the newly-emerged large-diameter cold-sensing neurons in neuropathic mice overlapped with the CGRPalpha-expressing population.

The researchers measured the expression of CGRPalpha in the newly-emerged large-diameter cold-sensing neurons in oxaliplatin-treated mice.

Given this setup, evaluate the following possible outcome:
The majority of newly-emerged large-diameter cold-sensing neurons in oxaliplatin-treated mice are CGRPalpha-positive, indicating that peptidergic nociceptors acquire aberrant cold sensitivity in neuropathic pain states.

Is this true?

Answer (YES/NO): YES